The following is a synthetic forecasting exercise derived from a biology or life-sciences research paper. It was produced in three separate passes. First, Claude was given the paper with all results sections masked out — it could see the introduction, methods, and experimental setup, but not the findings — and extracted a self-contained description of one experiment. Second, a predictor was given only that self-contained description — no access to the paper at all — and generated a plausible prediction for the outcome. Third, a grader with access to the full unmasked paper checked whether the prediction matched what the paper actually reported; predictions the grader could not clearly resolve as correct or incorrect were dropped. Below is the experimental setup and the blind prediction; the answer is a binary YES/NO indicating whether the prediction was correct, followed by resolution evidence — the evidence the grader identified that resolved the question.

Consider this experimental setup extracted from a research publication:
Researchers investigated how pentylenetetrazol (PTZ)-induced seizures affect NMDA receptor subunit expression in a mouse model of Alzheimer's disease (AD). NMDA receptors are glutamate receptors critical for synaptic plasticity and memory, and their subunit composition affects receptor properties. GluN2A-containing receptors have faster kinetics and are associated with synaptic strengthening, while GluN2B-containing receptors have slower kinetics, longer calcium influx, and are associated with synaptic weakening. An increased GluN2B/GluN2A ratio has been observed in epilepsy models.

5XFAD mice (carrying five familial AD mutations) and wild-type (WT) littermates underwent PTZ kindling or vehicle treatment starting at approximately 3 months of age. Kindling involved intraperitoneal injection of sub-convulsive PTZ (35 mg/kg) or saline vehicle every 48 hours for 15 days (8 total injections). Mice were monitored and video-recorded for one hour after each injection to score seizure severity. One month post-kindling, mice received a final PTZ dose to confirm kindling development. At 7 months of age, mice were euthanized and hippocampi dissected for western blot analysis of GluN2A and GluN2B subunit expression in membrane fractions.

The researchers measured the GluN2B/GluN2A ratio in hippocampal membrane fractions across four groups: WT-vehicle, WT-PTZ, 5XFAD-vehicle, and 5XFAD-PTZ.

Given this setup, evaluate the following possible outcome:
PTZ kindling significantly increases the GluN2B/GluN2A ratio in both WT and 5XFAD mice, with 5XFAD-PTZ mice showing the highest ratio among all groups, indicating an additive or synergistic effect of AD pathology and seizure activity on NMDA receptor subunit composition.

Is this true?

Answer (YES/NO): NO